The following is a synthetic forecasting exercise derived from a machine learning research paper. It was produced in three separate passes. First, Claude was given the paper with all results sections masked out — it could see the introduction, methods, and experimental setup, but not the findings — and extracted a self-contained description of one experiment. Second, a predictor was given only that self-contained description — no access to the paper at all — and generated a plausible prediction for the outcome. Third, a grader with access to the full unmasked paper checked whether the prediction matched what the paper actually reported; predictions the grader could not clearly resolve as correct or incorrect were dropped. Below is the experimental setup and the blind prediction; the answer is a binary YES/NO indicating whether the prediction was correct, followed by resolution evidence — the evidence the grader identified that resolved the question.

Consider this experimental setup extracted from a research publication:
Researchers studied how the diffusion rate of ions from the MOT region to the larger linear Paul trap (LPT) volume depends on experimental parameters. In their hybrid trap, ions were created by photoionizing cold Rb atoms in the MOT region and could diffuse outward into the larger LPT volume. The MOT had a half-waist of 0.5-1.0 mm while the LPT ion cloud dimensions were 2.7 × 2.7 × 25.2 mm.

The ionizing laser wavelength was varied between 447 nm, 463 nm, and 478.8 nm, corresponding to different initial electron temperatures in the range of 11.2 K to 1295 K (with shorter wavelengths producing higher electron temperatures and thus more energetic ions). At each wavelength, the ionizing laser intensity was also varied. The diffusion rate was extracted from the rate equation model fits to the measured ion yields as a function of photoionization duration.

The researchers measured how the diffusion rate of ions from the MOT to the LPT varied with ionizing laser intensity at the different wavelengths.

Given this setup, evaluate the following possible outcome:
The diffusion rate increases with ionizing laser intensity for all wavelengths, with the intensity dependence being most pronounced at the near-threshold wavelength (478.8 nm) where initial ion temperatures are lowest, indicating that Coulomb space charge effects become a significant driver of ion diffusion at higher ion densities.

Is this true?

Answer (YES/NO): NO